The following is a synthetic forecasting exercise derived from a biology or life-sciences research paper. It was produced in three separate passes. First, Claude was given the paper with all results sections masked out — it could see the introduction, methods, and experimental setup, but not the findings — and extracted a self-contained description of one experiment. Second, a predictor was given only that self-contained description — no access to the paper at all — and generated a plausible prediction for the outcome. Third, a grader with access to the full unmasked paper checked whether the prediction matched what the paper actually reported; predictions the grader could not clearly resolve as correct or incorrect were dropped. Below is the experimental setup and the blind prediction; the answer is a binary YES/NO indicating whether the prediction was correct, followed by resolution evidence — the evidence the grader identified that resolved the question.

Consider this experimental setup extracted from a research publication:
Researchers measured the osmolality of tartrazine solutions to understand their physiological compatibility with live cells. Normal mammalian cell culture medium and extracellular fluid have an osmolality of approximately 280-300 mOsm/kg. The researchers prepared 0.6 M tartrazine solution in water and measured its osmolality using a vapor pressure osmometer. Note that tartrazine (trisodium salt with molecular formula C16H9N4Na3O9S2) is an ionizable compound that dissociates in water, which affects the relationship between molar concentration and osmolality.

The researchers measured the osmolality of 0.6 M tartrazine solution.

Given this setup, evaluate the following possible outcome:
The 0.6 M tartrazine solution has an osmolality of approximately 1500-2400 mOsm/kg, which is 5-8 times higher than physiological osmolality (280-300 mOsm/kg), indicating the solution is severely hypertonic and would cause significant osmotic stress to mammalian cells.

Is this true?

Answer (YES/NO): NO